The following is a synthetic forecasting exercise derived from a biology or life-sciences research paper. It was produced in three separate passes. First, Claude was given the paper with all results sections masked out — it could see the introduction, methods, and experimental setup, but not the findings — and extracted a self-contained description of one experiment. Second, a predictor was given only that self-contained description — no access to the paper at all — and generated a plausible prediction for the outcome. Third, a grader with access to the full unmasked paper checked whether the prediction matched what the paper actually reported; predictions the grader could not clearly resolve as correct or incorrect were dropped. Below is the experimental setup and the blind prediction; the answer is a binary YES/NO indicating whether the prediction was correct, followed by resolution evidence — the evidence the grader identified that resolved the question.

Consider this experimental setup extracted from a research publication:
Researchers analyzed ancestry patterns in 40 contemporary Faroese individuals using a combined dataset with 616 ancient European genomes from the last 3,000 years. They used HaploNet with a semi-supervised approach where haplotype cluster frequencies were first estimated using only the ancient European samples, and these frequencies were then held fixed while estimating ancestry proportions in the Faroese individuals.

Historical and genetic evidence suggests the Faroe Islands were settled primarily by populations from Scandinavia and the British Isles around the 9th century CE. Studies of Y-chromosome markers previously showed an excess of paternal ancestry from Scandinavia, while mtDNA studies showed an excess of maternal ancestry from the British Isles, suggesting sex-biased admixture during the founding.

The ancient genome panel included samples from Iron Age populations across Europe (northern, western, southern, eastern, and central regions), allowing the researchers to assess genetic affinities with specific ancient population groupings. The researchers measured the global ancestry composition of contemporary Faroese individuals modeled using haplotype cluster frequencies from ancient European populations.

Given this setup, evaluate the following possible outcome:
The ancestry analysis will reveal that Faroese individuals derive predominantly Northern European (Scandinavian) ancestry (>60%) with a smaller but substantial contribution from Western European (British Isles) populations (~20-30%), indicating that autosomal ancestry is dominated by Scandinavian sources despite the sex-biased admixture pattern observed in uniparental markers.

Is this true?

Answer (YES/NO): NO